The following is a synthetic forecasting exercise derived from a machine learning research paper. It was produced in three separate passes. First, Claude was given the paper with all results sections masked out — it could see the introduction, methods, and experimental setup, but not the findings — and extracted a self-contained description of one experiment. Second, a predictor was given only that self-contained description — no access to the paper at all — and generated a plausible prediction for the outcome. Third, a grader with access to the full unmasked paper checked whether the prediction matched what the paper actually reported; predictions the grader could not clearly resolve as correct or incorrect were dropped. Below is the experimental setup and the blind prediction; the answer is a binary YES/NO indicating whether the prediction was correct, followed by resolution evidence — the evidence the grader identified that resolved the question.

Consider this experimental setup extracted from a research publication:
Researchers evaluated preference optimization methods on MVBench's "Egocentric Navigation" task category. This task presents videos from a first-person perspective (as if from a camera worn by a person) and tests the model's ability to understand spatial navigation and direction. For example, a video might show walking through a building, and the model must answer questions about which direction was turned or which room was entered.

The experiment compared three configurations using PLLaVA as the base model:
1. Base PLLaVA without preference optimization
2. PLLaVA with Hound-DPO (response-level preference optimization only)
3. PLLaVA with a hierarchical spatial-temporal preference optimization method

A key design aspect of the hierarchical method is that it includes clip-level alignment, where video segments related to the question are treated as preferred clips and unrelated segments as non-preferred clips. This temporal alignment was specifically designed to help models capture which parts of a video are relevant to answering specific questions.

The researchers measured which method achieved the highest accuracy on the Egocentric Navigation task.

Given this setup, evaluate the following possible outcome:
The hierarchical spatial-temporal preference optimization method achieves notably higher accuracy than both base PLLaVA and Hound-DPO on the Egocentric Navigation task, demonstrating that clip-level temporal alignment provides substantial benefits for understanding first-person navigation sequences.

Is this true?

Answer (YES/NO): NO